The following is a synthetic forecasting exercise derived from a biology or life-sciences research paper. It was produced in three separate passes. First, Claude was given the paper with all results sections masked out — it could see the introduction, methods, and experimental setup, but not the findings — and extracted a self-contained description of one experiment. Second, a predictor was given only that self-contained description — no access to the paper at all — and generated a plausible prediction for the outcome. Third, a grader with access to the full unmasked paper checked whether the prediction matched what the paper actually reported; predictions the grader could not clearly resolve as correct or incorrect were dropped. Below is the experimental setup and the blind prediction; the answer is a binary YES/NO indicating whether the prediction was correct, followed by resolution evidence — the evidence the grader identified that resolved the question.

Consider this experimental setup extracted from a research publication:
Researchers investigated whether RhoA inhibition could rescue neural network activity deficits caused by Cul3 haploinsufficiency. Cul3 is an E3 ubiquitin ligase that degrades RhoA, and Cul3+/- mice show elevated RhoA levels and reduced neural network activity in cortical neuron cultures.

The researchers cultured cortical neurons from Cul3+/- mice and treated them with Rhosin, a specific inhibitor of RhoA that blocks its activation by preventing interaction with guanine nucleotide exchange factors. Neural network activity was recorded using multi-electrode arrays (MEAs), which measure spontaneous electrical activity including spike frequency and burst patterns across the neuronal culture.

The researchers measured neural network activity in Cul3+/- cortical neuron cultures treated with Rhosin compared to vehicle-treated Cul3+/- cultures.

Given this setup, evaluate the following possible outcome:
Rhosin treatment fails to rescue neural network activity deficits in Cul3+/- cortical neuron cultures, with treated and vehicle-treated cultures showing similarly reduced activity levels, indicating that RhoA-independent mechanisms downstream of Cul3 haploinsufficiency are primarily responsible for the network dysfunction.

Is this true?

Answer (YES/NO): NO